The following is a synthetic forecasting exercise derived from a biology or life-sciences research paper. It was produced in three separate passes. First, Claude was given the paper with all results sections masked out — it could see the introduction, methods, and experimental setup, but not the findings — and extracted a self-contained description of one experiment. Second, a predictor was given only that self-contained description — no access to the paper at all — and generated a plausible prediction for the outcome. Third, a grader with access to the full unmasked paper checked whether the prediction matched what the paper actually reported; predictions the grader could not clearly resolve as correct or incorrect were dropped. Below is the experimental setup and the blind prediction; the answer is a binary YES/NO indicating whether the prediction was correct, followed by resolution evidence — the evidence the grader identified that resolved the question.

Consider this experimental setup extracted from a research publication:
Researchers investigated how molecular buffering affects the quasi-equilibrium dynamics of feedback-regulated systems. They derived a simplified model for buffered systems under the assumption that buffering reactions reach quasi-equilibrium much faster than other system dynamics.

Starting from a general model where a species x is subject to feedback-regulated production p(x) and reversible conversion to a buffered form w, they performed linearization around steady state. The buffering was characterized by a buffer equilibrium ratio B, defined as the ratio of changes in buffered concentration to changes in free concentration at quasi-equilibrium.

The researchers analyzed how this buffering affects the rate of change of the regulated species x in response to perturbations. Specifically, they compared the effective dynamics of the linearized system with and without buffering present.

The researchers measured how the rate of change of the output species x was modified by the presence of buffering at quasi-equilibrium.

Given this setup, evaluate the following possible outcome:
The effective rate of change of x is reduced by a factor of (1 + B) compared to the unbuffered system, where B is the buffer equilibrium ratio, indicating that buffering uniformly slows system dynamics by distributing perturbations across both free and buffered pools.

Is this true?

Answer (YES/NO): YES